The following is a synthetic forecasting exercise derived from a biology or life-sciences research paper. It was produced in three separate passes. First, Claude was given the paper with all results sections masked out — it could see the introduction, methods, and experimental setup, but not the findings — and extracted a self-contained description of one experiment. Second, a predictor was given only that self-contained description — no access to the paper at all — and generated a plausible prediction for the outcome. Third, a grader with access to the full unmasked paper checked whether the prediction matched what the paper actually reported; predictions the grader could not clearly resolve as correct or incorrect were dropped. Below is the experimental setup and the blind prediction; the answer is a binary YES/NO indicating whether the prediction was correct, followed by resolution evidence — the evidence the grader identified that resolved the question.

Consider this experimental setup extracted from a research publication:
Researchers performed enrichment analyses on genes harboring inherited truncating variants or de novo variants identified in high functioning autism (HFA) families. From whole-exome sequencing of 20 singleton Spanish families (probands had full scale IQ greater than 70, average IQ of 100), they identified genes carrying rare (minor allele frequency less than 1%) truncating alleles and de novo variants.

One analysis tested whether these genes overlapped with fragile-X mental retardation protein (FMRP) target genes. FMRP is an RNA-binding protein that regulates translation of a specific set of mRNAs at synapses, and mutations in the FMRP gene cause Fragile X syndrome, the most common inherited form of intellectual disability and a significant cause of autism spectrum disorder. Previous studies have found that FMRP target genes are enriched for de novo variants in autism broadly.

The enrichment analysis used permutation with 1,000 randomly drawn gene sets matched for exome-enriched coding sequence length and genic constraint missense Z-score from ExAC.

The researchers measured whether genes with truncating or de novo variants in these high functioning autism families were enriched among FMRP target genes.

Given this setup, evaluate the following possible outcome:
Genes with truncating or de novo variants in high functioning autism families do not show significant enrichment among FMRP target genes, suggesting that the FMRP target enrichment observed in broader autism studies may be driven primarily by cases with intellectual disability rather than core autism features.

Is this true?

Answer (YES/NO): YES